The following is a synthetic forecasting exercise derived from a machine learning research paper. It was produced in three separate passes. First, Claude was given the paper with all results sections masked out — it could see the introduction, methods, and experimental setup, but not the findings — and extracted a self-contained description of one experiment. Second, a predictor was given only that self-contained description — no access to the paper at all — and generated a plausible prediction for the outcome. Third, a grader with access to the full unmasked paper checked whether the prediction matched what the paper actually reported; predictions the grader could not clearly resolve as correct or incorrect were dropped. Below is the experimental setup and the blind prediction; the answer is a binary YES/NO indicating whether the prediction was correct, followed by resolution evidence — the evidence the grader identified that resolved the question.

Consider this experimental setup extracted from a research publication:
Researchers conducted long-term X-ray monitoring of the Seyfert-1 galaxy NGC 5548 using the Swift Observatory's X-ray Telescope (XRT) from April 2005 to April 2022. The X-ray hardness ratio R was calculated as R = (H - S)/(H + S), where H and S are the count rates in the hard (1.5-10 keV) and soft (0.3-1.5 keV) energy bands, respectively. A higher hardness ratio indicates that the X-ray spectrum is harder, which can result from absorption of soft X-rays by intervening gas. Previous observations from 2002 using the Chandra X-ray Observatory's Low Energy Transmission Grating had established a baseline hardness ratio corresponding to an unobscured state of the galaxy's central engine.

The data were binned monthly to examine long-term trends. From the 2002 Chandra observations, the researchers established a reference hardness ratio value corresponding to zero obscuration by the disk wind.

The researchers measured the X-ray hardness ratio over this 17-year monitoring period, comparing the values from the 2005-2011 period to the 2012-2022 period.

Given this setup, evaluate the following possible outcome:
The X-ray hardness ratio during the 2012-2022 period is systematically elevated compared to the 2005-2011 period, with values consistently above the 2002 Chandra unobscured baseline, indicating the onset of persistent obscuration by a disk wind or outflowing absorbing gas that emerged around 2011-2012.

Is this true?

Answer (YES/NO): YES